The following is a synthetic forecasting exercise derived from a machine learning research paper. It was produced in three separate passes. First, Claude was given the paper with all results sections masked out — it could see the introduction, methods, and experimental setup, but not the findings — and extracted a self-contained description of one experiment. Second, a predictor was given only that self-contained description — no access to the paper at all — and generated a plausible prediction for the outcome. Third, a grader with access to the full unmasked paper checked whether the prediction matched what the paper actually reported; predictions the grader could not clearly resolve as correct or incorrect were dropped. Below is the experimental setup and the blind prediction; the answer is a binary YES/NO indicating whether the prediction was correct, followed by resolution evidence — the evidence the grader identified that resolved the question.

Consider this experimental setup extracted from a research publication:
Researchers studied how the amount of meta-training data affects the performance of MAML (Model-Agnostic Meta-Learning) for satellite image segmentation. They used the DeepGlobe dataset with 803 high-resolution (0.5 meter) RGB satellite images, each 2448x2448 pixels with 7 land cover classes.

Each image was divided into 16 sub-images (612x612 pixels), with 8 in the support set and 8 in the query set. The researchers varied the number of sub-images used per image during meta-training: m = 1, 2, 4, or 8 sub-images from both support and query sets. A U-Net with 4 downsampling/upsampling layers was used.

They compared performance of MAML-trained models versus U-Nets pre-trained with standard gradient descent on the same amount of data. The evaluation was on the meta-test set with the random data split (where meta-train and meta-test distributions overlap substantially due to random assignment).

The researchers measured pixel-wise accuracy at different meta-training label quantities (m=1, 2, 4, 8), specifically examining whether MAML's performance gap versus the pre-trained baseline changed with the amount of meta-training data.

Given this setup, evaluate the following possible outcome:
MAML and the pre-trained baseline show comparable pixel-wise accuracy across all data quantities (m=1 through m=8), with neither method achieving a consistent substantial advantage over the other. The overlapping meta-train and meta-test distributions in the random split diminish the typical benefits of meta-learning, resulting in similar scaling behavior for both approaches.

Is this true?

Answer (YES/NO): NO